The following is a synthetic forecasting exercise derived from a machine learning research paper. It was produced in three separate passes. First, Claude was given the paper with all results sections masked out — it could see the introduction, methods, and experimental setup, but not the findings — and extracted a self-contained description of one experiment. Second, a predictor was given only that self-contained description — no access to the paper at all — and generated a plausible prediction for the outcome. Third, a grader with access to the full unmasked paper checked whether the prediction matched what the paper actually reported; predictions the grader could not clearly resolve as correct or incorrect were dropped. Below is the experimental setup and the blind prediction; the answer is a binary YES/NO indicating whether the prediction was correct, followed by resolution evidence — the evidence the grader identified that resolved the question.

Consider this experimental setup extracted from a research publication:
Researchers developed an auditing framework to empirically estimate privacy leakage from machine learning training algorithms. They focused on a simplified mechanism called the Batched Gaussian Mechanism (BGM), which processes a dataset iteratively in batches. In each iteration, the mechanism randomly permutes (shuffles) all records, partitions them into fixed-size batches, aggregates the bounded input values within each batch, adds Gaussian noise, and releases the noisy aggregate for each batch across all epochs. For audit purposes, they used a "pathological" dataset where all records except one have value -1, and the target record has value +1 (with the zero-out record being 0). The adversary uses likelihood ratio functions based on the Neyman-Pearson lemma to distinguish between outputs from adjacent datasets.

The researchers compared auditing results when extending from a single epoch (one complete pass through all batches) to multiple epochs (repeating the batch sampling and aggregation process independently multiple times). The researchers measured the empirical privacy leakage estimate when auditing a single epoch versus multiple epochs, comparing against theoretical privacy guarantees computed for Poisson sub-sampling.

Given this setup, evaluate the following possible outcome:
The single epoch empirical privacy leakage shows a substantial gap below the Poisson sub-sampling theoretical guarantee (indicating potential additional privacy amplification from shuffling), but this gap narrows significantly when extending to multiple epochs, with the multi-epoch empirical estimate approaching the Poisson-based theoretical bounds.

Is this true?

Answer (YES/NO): NO